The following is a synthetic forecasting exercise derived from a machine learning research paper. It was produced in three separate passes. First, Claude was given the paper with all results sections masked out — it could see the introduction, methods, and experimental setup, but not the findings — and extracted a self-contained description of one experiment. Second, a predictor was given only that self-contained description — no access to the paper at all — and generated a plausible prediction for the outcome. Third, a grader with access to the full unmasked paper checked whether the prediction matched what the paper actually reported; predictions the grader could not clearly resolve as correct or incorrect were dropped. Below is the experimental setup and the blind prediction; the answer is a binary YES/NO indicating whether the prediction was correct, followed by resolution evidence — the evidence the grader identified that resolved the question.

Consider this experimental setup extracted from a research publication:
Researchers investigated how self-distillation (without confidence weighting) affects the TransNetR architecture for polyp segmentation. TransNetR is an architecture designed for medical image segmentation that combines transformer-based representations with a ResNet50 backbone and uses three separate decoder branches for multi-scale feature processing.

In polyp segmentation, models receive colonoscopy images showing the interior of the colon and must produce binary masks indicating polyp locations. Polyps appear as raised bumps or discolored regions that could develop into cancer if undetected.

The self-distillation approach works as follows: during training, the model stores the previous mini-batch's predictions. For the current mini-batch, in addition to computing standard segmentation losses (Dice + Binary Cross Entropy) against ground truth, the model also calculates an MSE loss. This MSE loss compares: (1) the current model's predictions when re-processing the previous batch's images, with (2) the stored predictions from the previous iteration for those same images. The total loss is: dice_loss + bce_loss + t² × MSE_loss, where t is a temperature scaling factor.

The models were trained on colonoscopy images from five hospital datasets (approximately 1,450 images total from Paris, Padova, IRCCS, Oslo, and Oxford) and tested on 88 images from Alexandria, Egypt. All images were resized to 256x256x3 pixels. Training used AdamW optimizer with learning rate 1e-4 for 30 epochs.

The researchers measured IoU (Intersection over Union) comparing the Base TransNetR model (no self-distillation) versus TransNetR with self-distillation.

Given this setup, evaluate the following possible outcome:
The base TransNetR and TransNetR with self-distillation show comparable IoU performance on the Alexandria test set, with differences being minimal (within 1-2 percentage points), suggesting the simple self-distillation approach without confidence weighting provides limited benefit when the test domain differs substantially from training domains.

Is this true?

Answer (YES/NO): YES